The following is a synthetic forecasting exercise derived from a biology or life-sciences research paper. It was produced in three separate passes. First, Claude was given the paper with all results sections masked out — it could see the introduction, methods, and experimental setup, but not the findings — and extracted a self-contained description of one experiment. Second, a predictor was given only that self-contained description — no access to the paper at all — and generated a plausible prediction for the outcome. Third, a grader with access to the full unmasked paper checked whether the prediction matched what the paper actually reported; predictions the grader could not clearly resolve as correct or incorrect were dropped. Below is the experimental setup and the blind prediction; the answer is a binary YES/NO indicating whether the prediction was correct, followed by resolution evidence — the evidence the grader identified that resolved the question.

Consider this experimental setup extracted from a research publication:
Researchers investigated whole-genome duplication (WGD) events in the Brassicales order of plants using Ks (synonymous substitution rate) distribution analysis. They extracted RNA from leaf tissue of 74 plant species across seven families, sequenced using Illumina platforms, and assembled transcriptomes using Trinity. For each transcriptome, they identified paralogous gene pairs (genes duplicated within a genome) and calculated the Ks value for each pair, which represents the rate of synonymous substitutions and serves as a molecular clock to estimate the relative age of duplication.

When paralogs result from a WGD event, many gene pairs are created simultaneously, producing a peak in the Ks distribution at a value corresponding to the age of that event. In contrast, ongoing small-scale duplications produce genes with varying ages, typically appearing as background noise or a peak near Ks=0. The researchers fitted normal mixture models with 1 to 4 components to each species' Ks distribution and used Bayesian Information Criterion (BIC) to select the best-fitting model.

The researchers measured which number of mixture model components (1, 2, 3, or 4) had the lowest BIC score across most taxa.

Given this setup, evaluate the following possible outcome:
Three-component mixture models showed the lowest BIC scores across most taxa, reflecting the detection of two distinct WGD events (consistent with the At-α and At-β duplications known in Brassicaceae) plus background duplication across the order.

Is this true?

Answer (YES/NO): NO